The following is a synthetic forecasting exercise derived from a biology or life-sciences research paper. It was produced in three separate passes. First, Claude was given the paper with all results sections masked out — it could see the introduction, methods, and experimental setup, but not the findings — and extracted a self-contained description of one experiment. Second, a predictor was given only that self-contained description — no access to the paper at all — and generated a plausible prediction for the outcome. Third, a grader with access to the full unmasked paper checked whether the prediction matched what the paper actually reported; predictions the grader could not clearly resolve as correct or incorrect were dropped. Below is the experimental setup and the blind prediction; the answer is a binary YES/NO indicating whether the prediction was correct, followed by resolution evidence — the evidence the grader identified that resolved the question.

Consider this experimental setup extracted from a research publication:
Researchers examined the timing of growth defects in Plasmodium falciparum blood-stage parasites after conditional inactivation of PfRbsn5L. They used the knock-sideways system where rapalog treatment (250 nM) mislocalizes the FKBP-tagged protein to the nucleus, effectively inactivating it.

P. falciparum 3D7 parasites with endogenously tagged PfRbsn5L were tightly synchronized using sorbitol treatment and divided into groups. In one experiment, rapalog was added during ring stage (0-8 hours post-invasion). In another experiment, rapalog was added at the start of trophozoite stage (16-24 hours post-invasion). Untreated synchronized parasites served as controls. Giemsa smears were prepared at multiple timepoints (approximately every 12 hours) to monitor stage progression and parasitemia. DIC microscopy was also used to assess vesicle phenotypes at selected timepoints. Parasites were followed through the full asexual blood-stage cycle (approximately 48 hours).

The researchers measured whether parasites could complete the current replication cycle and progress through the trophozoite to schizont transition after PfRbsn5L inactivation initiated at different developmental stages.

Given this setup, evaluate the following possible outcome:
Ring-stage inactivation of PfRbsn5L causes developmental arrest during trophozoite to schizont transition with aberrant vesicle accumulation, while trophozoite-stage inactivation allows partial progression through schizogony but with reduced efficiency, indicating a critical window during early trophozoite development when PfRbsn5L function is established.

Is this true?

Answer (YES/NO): NO